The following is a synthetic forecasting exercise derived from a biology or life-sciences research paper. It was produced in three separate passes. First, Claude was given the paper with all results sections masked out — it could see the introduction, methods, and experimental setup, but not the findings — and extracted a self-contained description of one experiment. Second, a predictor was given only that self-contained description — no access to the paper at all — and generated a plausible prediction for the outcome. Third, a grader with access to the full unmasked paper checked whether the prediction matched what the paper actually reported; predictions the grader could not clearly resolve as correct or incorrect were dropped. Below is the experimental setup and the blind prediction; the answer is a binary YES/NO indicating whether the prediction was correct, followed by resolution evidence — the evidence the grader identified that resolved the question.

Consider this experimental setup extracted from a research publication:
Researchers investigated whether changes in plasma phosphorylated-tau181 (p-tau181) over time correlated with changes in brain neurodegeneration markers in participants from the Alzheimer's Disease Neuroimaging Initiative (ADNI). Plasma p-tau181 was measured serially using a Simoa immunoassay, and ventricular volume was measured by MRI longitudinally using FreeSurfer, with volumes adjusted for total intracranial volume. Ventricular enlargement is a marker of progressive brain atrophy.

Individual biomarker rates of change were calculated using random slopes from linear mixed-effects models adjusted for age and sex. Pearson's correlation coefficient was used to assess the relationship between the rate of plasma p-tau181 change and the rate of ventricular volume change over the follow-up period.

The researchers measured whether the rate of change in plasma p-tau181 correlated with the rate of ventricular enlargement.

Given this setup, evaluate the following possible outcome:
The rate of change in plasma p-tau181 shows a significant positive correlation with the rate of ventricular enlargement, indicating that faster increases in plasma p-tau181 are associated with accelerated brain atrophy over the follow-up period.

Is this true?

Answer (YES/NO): NO